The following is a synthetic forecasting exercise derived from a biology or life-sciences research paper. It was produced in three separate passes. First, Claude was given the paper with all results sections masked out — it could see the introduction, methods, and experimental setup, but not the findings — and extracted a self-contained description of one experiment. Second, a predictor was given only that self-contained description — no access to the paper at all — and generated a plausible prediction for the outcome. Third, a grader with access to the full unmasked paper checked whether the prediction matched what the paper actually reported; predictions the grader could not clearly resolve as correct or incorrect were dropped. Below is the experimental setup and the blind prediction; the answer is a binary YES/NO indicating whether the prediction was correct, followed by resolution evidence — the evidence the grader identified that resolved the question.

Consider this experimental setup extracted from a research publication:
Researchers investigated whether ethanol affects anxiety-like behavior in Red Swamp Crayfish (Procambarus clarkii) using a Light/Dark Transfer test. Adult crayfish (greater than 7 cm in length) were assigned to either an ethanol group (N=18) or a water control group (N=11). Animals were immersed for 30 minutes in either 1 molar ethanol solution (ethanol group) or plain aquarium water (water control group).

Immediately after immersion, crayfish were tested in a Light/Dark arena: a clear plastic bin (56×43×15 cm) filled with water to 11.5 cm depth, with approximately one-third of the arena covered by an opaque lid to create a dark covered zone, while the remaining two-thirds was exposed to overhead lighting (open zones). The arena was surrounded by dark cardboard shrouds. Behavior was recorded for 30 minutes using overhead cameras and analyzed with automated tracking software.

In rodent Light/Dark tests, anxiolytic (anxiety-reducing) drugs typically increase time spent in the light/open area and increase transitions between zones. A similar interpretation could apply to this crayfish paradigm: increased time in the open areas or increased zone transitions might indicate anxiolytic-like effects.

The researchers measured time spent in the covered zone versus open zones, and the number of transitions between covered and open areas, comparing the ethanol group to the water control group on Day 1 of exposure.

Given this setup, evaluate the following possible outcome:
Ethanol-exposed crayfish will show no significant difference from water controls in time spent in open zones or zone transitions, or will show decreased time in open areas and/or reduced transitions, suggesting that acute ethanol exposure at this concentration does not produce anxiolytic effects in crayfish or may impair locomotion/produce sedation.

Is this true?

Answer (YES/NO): NO